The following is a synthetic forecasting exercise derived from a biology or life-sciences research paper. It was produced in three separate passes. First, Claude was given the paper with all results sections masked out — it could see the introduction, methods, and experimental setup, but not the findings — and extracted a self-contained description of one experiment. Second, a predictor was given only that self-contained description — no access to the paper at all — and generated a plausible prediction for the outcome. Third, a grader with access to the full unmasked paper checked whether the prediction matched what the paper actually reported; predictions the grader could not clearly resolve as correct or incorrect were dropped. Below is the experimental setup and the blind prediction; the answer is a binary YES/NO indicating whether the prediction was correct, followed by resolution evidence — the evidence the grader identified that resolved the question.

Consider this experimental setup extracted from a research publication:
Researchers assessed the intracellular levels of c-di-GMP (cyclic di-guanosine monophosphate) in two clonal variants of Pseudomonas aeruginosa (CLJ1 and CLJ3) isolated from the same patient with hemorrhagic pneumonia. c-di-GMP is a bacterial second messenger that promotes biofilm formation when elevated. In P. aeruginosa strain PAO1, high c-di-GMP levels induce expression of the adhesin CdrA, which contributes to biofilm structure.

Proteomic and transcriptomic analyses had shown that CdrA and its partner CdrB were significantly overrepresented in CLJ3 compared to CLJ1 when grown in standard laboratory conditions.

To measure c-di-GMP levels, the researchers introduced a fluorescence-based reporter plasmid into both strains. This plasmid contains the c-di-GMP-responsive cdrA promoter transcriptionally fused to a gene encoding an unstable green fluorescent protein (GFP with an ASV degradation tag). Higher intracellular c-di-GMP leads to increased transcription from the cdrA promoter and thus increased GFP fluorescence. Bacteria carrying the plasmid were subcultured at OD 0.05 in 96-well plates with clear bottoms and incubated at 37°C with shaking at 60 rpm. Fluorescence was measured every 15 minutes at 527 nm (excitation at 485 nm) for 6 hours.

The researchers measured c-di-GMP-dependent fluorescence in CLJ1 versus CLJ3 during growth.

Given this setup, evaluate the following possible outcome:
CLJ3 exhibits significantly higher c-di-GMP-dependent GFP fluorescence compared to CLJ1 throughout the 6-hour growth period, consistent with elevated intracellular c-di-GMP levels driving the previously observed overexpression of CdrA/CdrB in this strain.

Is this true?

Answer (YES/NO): YES